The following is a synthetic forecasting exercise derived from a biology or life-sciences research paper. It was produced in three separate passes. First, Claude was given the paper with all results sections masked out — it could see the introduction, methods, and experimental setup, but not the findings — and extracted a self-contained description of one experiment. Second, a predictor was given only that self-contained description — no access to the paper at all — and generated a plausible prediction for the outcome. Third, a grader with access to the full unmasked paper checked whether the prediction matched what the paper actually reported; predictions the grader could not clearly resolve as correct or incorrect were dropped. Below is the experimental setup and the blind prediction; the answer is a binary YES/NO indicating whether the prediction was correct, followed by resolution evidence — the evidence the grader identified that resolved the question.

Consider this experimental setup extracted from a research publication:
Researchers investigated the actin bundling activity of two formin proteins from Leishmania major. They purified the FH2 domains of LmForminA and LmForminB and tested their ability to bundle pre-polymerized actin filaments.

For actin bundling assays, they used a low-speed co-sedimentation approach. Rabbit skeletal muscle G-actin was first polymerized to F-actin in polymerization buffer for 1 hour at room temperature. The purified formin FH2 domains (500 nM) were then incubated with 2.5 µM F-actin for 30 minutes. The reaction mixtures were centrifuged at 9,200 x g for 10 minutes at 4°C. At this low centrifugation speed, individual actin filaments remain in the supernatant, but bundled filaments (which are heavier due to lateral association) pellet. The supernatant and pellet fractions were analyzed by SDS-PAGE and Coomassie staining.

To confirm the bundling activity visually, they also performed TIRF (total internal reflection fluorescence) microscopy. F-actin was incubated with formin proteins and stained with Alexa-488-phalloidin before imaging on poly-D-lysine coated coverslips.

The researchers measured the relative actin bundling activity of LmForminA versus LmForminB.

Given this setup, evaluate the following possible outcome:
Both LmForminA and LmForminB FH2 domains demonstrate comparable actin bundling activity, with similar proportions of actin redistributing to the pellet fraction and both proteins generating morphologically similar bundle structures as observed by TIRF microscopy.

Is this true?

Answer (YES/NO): NO